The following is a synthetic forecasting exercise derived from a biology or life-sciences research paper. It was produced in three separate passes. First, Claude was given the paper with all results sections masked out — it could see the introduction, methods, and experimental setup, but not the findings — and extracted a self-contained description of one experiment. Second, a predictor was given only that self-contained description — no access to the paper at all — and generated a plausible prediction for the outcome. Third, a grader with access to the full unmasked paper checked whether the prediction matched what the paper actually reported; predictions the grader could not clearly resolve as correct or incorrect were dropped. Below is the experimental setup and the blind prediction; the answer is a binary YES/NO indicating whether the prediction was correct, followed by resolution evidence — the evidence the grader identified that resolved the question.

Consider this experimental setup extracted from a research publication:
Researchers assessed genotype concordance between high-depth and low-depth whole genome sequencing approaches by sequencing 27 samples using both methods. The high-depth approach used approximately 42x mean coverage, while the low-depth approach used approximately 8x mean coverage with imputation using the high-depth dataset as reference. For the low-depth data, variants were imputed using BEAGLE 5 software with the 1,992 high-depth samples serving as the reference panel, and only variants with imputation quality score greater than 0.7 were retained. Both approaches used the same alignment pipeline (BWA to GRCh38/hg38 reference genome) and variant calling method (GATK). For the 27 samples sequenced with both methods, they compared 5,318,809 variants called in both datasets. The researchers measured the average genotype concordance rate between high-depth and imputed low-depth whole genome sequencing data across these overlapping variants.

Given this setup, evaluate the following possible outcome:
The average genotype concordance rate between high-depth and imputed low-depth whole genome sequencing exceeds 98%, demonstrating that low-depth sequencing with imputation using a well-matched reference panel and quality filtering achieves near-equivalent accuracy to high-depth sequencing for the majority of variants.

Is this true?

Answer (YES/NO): YES